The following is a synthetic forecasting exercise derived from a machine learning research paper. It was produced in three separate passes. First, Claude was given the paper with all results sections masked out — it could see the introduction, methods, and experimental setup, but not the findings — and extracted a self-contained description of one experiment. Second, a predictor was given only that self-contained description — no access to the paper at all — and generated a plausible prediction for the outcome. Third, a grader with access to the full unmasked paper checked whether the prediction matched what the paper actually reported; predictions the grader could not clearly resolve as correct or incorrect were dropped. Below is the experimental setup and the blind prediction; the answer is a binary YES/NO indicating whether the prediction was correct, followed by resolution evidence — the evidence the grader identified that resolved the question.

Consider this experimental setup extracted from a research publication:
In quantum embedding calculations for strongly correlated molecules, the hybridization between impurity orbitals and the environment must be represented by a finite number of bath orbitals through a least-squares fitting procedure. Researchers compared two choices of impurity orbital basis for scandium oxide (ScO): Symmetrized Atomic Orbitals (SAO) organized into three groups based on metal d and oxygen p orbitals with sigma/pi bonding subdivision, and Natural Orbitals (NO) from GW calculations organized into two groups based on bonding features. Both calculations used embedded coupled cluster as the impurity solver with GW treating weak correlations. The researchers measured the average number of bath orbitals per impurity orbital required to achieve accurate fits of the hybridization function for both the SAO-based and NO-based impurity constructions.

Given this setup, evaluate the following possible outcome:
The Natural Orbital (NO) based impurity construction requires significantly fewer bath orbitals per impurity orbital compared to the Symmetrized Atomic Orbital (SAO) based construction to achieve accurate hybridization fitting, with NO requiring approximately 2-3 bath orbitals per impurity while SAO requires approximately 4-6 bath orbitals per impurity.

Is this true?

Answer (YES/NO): NO